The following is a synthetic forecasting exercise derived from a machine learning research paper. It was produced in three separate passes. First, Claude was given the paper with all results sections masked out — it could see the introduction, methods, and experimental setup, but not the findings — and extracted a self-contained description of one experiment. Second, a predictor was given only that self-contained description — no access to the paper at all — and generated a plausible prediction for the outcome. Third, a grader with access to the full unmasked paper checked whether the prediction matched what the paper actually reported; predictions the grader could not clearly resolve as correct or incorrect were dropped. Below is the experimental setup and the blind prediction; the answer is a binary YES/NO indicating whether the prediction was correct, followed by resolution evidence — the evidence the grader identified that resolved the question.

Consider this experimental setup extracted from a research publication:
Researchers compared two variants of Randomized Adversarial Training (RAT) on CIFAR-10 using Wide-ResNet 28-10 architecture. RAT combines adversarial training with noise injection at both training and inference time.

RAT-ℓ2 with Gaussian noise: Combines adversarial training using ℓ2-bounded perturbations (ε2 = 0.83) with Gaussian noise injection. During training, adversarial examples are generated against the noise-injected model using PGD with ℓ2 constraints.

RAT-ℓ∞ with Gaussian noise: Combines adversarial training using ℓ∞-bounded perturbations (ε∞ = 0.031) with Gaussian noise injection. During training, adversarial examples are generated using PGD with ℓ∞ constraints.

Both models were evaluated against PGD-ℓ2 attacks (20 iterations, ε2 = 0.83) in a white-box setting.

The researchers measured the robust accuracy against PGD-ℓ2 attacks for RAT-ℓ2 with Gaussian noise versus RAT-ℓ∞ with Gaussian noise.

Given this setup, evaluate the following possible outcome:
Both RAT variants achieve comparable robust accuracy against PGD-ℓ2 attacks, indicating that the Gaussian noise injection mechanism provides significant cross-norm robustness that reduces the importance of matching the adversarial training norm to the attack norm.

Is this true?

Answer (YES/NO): NO